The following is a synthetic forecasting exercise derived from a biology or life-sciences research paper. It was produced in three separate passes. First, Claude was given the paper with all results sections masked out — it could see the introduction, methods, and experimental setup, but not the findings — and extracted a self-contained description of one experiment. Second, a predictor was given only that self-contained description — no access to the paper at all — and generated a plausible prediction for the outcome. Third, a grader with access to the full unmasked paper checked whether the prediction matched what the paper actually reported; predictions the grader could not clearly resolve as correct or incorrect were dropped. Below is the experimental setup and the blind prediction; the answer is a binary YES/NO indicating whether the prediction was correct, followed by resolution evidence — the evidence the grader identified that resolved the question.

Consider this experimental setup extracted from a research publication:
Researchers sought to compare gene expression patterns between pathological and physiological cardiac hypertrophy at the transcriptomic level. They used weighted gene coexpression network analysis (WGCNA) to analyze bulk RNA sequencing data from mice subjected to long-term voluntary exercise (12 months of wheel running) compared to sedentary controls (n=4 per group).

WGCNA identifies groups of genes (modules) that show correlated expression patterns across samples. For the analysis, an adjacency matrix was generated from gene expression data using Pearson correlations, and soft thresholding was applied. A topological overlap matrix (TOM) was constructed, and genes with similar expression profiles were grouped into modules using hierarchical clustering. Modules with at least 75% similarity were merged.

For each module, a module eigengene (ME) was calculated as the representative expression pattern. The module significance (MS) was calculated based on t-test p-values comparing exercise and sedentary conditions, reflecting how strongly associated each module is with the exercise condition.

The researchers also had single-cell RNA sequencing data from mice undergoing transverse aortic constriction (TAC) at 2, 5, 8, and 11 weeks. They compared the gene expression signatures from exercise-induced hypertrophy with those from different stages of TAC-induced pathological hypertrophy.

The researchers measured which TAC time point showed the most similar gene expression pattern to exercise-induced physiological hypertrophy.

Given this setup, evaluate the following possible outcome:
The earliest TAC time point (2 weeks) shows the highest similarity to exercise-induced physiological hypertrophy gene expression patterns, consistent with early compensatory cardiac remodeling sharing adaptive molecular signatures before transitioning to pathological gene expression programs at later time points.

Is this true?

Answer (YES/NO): YES